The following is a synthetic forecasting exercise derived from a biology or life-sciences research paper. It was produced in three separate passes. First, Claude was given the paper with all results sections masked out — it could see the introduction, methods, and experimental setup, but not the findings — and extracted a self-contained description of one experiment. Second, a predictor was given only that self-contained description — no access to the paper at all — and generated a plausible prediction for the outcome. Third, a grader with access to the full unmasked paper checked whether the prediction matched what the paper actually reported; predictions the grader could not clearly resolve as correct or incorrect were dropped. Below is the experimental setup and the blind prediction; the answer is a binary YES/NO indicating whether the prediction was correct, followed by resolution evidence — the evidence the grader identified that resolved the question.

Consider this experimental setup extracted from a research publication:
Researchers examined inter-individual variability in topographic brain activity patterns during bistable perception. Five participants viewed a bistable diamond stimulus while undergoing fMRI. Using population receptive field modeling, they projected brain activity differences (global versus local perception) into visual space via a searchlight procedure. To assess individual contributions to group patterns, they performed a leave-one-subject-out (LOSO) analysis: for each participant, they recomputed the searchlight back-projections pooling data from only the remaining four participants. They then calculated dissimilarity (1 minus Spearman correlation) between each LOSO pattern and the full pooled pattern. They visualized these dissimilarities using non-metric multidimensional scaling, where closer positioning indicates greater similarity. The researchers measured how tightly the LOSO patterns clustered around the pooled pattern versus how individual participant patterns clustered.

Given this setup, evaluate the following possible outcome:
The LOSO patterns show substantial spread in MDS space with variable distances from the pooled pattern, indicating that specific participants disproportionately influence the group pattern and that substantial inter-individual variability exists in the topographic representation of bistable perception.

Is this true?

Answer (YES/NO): NO